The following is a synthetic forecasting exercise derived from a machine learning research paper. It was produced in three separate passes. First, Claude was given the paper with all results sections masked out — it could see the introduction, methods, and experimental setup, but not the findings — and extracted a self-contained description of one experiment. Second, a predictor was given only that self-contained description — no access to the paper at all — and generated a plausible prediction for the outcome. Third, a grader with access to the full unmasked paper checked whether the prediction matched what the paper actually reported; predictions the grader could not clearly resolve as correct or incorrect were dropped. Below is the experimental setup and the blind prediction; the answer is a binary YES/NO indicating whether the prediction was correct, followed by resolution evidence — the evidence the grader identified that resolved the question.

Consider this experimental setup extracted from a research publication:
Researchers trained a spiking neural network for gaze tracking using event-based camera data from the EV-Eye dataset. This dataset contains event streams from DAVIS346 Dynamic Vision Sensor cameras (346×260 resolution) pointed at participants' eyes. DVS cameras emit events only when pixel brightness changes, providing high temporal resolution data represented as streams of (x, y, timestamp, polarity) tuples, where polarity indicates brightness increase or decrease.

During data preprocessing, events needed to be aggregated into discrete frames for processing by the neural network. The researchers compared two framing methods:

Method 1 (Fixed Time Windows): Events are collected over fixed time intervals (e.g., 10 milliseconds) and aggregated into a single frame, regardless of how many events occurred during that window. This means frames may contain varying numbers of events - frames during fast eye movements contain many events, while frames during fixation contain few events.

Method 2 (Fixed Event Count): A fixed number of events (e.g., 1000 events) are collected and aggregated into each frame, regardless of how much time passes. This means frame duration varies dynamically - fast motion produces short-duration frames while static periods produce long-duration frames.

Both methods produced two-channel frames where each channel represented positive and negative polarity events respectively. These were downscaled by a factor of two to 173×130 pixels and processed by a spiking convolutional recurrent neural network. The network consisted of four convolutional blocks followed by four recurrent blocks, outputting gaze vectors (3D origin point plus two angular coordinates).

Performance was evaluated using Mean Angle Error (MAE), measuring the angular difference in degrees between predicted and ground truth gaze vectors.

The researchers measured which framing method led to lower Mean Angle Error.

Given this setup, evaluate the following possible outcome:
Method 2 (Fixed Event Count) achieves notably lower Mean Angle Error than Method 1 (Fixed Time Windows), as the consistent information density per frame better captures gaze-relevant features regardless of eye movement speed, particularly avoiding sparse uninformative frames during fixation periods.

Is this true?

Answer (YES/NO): YES